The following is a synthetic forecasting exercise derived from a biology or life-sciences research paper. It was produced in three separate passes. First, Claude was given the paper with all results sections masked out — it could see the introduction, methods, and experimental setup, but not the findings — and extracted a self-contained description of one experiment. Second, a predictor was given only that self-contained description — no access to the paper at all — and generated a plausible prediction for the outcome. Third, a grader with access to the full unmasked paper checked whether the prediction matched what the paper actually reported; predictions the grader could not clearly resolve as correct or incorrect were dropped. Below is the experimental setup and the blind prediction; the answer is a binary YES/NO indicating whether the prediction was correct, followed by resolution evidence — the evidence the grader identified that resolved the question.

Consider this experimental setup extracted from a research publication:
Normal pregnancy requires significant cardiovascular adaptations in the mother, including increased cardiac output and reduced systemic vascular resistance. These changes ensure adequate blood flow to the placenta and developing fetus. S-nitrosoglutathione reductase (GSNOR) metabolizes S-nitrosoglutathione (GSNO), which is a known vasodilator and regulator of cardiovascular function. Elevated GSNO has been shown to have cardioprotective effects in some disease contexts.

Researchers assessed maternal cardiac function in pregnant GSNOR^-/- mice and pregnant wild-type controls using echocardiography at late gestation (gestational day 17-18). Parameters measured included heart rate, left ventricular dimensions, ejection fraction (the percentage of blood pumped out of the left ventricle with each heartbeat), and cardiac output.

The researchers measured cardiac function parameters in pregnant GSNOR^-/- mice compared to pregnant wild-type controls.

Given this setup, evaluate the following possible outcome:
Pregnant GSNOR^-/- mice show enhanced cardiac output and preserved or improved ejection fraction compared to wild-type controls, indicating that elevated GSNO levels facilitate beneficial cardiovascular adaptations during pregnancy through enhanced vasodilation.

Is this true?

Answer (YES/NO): NO